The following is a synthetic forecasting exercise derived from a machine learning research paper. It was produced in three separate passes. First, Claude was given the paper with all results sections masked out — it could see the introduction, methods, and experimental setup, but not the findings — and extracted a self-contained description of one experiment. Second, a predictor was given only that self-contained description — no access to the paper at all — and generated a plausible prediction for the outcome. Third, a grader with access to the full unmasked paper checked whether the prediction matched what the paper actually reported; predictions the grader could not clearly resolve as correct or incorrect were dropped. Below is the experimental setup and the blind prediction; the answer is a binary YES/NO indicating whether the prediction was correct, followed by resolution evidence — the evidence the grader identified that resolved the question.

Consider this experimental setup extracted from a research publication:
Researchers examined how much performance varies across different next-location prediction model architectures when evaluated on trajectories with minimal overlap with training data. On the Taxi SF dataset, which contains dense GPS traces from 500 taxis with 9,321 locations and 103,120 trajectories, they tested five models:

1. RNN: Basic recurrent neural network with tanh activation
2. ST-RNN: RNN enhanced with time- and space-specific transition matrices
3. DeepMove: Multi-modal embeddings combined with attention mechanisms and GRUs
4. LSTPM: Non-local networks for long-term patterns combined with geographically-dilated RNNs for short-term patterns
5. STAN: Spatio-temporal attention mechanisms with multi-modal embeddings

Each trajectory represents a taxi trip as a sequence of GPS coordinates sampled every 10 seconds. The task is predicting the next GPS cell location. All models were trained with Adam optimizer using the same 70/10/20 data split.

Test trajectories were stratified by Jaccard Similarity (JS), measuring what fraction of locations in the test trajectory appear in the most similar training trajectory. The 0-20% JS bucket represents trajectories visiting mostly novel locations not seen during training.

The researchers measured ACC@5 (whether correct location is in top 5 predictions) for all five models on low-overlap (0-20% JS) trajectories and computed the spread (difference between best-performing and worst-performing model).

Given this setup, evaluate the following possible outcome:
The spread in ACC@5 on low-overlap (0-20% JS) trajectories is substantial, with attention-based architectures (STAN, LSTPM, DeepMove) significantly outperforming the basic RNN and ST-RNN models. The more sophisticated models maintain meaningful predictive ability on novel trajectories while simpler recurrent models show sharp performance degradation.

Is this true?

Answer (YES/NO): NO